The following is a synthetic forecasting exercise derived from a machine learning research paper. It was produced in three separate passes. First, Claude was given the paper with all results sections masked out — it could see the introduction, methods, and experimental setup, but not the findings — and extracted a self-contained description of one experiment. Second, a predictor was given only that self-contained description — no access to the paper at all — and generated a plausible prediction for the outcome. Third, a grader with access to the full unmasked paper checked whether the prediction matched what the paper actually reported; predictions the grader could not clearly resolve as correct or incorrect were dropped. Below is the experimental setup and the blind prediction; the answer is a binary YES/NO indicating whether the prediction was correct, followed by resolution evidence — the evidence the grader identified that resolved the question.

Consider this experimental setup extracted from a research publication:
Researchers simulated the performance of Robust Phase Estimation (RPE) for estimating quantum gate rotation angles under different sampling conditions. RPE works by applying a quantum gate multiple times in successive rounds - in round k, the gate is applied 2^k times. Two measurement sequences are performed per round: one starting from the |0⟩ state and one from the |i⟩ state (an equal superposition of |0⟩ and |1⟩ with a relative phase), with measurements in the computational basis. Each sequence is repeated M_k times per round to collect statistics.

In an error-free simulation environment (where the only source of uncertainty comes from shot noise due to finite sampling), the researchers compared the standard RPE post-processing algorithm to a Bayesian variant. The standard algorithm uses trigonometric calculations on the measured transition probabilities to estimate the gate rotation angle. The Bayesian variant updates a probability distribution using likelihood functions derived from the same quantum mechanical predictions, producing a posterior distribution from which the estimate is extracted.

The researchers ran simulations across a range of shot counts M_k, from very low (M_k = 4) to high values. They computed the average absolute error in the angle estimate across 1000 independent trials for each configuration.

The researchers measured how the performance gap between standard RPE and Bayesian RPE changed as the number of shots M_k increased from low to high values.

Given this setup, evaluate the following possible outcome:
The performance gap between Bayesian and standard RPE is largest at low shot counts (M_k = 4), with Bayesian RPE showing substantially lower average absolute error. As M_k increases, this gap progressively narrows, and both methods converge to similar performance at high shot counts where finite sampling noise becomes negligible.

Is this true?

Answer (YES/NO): YES